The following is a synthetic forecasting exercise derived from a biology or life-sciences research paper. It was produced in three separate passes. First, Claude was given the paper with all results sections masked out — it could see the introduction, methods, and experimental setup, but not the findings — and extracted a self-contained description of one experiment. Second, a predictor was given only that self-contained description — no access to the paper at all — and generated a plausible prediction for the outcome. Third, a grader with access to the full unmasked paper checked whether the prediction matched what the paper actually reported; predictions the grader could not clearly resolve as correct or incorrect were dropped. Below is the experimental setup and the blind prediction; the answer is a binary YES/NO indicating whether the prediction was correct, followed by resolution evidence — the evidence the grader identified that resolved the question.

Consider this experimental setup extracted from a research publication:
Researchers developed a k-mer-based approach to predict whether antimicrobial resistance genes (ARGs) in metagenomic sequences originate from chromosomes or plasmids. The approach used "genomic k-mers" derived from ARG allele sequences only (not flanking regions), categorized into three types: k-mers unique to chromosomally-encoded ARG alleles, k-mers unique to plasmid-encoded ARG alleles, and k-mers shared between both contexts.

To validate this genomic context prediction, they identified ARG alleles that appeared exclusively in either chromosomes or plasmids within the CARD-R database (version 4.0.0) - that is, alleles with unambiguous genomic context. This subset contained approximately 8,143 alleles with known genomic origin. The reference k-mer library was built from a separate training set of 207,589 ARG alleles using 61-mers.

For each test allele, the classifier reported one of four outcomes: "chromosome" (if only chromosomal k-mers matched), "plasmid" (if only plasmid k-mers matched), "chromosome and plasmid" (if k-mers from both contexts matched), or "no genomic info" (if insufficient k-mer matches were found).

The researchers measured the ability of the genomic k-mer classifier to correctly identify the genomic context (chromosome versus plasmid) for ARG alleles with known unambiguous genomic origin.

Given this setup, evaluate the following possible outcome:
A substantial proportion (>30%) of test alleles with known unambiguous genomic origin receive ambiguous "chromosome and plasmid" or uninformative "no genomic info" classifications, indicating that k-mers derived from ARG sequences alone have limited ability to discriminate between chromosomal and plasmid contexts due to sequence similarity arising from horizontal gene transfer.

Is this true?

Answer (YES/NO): YES